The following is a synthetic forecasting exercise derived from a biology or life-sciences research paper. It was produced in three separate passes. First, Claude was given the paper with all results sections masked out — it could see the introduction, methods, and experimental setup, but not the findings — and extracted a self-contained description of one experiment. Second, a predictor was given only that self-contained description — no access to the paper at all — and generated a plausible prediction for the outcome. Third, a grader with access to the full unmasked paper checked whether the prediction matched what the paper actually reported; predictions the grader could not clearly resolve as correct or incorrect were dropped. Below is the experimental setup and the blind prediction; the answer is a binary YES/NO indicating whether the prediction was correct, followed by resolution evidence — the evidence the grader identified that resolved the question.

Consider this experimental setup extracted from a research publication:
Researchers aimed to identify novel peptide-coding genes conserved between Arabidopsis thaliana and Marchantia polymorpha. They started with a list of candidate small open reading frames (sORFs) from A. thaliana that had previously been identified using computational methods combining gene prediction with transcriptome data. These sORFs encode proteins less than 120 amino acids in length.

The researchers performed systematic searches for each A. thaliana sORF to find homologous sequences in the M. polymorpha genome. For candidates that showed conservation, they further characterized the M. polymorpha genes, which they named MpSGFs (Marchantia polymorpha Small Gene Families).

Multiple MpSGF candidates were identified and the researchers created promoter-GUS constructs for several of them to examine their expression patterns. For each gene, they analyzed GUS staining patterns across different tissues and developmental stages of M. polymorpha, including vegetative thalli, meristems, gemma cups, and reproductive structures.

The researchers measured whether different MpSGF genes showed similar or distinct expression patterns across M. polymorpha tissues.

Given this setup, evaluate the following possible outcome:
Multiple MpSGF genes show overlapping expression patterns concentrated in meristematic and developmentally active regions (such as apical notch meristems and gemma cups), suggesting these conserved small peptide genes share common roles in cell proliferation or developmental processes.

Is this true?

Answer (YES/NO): NO